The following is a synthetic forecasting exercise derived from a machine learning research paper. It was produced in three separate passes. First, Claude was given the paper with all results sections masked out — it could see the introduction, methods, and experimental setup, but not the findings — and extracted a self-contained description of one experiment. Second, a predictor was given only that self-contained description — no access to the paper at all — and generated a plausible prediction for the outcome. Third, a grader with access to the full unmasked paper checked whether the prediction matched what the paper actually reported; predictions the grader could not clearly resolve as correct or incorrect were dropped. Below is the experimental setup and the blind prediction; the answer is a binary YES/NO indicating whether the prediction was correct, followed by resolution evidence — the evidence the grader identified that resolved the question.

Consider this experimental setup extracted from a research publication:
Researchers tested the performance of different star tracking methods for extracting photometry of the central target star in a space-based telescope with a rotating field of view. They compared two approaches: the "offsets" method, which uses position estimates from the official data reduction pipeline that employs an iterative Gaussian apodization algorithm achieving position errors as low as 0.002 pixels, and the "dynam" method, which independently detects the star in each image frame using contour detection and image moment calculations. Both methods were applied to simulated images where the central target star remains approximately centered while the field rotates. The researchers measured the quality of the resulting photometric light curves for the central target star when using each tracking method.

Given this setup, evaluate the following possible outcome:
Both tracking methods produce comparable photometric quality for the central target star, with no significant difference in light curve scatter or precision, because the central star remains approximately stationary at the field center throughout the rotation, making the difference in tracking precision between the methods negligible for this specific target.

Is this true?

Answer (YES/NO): YES